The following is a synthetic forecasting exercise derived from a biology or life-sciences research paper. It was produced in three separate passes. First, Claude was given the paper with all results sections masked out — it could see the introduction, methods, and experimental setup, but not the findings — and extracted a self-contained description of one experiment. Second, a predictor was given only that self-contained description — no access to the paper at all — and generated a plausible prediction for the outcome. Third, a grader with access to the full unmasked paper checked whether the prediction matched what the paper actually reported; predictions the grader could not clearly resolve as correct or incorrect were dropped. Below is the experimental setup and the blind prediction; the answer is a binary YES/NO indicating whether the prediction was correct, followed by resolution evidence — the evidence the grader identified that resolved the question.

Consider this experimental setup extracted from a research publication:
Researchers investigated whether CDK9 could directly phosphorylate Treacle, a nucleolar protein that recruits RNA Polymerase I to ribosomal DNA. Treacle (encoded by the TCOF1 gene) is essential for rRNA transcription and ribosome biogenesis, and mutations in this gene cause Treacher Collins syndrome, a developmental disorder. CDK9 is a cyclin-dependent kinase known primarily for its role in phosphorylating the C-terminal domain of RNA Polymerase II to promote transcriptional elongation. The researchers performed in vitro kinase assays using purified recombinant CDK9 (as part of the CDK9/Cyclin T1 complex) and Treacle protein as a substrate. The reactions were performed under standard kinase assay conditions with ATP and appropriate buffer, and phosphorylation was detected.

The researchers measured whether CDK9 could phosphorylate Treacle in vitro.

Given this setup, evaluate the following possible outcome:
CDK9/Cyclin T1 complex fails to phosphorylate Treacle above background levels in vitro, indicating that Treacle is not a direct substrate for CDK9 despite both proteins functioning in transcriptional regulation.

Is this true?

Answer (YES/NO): NO